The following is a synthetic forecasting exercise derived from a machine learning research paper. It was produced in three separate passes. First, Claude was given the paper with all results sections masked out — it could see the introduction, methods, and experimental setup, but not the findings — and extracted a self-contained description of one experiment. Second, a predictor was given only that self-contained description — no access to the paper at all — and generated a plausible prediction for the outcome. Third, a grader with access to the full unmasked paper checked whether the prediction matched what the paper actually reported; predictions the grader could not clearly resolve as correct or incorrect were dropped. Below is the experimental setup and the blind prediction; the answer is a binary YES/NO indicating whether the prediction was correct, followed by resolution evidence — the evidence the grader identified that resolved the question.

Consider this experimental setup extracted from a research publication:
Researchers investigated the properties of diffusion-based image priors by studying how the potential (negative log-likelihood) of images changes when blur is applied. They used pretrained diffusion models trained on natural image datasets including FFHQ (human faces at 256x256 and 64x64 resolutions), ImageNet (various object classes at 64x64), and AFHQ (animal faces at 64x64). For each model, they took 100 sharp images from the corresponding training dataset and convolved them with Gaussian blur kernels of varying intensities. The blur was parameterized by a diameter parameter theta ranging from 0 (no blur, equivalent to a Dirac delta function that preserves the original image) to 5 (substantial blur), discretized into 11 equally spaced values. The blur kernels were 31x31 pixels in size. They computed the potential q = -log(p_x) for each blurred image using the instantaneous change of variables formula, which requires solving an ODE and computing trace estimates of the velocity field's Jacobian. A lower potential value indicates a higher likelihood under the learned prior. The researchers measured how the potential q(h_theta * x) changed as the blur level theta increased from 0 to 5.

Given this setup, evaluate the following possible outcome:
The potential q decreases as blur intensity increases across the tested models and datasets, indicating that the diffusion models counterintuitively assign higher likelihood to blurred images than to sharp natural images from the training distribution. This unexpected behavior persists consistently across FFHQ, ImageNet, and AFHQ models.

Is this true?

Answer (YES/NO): YES